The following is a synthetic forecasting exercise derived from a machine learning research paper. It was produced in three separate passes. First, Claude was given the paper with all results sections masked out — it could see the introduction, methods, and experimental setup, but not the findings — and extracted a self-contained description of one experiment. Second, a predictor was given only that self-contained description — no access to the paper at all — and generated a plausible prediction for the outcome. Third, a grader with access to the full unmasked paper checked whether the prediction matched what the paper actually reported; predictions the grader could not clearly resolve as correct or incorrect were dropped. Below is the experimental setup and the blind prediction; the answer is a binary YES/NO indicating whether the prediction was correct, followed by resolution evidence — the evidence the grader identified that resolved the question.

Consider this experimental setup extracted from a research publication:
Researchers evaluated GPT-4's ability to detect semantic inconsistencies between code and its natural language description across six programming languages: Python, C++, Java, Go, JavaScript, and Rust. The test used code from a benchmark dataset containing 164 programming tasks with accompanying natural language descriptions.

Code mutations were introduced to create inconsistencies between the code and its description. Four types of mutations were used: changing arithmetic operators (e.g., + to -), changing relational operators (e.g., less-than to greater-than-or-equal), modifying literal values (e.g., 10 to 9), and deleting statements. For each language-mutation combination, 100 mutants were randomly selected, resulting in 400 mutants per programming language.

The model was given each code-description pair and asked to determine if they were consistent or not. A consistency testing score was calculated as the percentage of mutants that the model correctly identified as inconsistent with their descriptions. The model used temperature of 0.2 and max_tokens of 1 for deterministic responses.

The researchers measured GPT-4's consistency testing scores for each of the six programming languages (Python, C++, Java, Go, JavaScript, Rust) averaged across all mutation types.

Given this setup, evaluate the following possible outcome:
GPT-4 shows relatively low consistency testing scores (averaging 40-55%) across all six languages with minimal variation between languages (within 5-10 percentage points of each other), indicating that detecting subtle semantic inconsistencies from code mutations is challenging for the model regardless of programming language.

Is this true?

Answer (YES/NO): NO